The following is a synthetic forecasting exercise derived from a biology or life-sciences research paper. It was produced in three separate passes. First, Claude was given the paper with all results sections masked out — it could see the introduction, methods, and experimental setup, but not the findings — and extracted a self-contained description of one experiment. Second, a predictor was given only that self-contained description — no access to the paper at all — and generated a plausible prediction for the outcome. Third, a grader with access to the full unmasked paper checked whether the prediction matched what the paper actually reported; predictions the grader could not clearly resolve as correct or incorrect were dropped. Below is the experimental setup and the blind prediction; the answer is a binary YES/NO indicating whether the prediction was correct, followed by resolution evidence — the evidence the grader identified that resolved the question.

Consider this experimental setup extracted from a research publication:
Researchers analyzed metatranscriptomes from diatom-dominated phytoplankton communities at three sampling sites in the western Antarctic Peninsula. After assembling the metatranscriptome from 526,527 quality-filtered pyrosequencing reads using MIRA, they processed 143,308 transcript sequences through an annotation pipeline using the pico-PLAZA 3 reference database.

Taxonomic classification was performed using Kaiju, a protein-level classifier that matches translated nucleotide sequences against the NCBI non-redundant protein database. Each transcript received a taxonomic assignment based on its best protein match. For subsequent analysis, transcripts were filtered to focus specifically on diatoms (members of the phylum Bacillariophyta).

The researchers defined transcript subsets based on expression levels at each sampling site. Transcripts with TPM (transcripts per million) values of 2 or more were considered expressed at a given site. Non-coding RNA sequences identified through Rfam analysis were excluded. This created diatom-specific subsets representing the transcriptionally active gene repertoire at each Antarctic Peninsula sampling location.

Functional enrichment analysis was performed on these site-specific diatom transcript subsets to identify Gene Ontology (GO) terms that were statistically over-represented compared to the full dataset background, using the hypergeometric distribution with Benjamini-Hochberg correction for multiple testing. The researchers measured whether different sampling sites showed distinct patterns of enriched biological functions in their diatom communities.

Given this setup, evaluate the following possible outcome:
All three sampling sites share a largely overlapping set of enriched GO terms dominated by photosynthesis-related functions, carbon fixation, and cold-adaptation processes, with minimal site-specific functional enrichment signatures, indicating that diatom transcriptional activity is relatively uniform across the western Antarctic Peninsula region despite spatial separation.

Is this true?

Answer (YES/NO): NO